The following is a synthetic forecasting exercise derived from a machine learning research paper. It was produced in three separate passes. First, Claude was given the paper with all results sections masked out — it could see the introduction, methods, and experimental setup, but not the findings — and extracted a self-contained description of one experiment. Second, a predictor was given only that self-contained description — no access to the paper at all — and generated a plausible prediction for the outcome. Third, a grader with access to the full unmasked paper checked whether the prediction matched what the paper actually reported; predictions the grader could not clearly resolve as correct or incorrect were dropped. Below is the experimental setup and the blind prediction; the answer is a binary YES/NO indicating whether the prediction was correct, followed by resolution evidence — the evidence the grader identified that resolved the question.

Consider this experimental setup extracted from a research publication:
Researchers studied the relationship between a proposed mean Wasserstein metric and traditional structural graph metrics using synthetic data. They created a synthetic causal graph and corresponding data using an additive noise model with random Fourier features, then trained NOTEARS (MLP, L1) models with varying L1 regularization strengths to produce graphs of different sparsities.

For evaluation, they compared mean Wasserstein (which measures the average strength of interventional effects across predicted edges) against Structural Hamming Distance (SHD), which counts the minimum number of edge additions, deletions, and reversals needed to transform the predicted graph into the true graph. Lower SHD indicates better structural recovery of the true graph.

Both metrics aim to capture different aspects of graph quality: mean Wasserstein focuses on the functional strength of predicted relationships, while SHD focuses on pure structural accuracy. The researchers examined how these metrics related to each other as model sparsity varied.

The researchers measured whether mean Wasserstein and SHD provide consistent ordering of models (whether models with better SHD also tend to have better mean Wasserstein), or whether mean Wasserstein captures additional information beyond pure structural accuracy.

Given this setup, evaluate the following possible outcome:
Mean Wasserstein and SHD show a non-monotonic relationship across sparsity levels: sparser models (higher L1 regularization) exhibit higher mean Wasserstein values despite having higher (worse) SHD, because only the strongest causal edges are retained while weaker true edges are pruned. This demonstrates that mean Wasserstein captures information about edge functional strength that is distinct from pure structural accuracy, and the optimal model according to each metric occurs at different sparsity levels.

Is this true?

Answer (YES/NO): NO